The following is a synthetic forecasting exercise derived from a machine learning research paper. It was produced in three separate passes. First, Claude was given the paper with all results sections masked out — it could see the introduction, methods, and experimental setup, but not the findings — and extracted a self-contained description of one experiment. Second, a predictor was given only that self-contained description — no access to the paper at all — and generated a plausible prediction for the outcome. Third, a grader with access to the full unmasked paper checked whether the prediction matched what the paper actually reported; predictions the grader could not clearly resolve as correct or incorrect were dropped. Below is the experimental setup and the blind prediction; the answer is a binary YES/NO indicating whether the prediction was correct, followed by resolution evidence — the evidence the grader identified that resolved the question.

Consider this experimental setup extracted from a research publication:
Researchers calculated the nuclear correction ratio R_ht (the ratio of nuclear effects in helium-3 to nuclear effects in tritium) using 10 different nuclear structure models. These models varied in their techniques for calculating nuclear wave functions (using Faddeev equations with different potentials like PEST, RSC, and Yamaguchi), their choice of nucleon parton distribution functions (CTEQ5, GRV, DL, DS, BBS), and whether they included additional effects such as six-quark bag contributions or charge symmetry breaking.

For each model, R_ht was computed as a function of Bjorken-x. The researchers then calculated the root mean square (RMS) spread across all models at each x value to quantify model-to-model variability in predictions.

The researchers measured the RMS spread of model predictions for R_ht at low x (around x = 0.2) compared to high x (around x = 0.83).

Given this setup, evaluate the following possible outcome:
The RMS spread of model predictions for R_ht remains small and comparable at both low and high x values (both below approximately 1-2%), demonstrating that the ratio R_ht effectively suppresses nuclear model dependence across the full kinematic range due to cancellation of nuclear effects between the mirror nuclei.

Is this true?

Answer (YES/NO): NO